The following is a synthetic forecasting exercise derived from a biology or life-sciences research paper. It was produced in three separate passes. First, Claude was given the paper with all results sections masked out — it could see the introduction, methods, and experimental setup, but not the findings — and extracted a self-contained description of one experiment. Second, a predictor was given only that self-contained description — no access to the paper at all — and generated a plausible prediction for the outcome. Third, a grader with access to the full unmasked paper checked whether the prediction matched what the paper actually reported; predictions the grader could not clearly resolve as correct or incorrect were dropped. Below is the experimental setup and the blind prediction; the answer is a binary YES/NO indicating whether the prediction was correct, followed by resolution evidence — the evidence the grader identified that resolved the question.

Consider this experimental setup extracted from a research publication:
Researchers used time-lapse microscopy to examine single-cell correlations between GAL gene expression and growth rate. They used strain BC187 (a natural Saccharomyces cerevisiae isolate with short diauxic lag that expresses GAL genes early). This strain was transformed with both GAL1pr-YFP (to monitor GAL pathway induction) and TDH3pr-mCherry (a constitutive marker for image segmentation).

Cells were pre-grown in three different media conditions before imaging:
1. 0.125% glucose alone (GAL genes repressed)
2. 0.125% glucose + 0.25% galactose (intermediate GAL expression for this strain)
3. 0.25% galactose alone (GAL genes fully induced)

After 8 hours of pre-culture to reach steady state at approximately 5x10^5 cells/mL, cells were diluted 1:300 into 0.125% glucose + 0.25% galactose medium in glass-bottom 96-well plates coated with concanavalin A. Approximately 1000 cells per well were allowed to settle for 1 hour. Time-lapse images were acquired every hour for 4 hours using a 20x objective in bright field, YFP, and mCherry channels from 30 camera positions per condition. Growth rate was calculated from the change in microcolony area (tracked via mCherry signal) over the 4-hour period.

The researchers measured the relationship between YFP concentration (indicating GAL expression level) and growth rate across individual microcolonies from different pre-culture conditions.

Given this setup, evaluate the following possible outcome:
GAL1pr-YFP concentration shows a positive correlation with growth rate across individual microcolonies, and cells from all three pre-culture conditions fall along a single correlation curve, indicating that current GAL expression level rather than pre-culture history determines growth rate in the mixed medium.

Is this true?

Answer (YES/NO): NO